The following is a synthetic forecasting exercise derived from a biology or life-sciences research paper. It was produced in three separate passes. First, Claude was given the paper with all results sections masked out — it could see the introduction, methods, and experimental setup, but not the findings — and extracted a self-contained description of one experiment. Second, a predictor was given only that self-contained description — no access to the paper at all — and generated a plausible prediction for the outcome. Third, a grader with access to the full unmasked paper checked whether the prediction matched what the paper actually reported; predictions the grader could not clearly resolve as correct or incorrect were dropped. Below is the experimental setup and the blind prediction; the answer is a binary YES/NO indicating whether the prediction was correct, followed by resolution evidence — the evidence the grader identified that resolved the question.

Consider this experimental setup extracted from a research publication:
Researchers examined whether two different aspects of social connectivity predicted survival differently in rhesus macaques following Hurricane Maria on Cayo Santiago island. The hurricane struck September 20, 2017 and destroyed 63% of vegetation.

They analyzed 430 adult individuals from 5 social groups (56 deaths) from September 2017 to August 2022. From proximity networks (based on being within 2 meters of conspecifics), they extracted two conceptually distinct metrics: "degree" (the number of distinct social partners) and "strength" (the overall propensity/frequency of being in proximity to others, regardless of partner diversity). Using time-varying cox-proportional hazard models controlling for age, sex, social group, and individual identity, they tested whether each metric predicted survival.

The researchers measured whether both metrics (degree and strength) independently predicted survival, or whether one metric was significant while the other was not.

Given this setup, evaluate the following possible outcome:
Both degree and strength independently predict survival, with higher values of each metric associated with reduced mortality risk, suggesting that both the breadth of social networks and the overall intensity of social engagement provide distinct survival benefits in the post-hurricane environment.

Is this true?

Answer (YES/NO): YES